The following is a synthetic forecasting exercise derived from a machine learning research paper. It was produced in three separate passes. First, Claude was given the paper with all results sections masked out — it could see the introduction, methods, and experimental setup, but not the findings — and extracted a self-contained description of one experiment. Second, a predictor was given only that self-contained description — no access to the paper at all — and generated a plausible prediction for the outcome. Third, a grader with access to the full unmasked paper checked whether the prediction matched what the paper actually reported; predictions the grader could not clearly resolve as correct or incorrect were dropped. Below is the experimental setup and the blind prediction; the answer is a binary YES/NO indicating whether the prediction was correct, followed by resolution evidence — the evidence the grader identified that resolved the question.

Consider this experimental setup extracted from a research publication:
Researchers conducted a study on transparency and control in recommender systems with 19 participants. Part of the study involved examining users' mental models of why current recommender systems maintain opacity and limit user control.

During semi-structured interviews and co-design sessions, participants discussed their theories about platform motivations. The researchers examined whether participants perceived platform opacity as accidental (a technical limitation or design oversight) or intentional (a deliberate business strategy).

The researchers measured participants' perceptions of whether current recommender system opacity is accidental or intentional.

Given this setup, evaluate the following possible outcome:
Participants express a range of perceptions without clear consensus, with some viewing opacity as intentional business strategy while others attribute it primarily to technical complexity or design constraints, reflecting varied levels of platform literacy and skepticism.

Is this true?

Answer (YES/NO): NO